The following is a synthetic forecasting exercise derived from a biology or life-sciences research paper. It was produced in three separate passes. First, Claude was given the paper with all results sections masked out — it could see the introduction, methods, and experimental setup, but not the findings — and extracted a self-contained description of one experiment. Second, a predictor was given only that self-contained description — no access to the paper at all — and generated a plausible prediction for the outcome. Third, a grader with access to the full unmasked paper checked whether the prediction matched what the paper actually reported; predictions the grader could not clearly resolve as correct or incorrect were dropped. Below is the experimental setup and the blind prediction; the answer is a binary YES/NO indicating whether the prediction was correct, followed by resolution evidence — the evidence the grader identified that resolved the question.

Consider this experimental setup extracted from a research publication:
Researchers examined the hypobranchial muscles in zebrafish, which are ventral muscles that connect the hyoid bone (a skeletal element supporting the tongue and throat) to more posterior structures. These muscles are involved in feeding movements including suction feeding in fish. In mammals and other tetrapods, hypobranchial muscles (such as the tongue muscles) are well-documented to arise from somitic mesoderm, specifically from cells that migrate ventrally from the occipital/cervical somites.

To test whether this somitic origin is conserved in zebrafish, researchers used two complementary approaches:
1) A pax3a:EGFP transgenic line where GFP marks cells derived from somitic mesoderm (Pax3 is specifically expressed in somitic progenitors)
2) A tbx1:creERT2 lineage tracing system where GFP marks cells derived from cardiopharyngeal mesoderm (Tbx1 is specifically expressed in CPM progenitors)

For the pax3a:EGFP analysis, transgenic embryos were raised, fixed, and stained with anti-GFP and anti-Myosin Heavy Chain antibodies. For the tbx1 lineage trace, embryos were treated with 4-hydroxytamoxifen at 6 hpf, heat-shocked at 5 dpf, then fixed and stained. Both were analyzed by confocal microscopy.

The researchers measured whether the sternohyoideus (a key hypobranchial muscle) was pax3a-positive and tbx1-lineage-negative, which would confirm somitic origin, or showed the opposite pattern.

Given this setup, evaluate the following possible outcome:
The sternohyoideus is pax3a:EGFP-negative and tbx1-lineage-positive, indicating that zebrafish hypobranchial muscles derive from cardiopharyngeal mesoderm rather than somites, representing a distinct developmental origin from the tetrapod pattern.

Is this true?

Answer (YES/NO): NO